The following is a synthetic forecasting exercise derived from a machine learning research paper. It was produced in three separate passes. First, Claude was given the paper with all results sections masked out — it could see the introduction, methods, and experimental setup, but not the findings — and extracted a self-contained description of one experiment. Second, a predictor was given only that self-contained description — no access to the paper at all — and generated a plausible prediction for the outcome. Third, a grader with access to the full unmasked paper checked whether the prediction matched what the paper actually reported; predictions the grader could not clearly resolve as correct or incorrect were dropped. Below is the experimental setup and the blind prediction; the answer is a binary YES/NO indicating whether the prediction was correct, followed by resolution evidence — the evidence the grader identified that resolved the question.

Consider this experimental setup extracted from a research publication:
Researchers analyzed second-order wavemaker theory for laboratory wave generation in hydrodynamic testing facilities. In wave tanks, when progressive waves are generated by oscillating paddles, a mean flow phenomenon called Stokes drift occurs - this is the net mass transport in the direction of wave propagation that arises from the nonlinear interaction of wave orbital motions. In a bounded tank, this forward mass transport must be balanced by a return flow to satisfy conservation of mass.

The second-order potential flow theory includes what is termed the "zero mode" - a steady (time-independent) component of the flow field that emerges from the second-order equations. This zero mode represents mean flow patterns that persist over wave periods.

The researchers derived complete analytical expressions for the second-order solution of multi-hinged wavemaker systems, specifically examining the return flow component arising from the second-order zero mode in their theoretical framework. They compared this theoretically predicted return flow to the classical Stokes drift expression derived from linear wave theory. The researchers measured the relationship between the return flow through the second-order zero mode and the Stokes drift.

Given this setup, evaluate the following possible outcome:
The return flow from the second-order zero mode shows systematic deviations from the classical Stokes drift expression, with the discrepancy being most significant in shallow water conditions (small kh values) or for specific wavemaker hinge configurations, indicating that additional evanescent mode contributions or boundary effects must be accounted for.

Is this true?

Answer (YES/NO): NO